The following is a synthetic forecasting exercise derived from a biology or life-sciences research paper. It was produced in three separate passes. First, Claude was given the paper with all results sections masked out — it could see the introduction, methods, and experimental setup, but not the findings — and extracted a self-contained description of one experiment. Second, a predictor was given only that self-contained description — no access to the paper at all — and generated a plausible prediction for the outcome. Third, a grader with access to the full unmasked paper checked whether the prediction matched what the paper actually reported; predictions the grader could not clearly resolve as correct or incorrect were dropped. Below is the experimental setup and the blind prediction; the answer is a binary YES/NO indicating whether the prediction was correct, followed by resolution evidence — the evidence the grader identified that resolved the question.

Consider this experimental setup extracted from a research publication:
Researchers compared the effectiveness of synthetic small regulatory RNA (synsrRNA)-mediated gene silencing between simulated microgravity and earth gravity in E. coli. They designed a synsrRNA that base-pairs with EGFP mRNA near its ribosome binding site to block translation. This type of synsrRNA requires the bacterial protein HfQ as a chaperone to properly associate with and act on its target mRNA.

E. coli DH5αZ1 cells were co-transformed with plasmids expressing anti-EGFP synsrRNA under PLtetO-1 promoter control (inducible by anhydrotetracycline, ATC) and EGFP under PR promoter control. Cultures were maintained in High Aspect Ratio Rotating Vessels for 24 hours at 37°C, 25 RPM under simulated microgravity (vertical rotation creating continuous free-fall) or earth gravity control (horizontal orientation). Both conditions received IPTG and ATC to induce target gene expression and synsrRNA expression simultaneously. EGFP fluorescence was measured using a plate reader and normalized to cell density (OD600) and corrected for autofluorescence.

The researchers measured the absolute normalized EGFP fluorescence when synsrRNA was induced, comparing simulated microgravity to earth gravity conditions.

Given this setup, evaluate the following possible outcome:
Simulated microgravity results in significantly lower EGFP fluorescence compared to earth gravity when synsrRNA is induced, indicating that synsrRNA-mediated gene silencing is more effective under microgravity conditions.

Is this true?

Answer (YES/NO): NO